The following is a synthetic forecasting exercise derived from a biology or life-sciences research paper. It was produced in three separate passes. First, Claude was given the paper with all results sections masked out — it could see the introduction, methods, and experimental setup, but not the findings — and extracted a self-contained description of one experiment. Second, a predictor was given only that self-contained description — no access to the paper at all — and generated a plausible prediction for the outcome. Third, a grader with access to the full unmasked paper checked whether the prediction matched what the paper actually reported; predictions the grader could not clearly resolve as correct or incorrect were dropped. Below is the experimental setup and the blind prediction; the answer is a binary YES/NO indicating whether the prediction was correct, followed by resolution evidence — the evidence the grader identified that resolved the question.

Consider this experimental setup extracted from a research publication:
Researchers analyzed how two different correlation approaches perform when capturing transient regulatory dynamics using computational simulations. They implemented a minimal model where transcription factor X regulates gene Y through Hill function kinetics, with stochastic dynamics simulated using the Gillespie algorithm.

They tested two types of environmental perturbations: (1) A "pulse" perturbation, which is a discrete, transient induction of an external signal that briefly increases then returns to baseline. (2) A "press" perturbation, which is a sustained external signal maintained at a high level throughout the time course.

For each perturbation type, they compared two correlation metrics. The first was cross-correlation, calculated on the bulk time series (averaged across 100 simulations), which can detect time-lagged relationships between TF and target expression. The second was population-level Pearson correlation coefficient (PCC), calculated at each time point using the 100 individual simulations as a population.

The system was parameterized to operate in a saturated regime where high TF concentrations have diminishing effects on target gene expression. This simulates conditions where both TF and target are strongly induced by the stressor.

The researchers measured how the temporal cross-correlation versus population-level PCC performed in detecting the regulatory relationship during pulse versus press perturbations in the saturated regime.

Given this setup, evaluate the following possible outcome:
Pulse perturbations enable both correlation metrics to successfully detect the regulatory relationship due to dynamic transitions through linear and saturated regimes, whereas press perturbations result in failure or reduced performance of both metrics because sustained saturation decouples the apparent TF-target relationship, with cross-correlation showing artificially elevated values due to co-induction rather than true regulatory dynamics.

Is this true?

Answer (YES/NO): NO